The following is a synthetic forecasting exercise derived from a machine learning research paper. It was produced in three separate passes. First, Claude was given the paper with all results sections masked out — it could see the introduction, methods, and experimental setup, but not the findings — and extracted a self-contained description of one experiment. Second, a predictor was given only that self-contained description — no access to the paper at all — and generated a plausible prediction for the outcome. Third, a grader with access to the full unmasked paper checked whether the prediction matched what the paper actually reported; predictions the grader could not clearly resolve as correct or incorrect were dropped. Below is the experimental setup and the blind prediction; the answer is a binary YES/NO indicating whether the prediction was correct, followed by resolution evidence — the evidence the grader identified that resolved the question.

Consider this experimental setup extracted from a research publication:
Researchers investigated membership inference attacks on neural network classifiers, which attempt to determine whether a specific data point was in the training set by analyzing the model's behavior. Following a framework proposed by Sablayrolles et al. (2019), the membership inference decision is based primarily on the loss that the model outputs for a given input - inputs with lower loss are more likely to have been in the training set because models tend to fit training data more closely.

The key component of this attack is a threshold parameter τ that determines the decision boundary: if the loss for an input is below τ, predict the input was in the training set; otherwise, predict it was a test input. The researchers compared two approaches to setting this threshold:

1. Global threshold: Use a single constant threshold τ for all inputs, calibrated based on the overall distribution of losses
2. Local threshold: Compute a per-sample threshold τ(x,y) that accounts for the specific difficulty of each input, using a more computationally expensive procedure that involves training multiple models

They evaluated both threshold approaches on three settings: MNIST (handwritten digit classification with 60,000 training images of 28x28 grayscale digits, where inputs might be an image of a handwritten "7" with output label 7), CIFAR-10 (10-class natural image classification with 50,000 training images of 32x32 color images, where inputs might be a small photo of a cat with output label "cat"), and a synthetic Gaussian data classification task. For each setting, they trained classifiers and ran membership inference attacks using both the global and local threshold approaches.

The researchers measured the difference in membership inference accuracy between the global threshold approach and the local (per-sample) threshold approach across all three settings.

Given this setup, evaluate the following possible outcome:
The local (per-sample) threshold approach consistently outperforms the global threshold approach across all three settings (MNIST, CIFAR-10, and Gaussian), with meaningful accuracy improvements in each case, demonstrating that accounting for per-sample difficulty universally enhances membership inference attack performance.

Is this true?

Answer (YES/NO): NO